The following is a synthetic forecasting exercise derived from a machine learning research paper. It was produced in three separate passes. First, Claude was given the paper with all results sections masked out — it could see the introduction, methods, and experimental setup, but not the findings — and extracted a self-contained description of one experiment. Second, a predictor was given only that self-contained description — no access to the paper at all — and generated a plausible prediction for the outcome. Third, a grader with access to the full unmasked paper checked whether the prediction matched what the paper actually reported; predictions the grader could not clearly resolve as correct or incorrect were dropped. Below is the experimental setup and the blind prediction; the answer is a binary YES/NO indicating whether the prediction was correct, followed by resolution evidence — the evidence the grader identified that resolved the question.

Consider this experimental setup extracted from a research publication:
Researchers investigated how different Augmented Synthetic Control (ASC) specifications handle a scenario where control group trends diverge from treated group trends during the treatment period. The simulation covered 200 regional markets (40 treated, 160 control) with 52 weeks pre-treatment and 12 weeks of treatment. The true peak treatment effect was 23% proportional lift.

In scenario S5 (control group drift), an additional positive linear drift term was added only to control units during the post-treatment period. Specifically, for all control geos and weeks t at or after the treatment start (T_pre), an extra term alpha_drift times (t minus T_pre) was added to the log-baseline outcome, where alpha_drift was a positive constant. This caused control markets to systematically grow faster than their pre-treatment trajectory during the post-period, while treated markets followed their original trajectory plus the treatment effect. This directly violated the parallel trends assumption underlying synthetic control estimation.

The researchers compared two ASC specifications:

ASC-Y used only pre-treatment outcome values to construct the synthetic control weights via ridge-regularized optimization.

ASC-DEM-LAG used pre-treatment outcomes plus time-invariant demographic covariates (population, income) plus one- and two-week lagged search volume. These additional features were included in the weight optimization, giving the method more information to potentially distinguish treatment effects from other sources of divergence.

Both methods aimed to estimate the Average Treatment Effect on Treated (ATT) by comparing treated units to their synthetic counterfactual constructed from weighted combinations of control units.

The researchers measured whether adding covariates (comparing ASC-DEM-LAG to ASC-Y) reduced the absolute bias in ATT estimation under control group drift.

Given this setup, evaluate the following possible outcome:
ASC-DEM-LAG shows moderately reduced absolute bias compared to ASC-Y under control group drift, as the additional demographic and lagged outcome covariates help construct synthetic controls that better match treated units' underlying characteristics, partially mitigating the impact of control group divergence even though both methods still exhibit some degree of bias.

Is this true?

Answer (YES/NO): NO